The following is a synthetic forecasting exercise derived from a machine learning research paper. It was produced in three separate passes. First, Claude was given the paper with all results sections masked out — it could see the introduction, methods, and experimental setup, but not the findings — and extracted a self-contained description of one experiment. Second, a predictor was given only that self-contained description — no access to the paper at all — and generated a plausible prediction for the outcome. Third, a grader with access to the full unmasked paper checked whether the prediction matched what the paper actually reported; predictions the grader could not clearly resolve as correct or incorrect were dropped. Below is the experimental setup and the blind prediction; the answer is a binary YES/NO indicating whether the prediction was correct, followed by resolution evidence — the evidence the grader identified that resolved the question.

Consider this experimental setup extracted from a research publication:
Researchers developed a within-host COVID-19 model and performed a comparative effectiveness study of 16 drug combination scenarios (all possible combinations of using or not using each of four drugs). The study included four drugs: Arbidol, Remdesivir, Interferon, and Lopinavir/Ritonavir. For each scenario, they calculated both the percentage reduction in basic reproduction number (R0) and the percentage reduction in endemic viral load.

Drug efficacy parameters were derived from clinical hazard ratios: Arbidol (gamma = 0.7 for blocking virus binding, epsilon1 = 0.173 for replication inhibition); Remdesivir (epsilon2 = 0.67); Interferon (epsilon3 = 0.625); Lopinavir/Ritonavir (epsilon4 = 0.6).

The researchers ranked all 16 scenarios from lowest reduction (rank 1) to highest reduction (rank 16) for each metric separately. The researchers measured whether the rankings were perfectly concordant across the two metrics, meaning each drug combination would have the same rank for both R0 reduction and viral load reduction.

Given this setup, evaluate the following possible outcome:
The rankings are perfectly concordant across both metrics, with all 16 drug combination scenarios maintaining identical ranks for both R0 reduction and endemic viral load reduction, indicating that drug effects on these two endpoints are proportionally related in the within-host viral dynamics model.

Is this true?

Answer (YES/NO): NO